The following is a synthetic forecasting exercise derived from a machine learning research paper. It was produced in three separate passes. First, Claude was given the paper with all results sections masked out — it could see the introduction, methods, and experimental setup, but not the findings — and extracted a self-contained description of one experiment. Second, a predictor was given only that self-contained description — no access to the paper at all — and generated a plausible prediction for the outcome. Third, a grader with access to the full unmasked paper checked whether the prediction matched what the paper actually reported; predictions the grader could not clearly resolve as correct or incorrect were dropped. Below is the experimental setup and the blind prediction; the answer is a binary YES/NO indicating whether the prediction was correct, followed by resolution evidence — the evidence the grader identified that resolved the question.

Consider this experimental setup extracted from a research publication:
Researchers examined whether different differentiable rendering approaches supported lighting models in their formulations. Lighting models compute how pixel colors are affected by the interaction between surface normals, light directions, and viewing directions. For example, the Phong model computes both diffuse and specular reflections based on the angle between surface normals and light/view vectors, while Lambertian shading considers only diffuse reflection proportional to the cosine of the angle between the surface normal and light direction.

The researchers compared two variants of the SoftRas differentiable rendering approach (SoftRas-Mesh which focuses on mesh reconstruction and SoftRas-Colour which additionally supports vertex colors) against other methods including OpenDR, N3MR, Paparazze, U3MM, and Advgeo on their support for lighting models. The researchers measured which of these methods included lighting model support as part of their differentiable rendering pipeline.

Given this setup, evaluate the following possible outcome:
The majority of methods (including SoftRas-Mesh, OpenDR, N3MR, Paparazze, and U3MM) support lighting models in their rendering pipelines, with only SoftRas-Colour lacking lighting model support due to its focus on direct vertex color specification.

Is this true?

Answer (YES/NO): NO